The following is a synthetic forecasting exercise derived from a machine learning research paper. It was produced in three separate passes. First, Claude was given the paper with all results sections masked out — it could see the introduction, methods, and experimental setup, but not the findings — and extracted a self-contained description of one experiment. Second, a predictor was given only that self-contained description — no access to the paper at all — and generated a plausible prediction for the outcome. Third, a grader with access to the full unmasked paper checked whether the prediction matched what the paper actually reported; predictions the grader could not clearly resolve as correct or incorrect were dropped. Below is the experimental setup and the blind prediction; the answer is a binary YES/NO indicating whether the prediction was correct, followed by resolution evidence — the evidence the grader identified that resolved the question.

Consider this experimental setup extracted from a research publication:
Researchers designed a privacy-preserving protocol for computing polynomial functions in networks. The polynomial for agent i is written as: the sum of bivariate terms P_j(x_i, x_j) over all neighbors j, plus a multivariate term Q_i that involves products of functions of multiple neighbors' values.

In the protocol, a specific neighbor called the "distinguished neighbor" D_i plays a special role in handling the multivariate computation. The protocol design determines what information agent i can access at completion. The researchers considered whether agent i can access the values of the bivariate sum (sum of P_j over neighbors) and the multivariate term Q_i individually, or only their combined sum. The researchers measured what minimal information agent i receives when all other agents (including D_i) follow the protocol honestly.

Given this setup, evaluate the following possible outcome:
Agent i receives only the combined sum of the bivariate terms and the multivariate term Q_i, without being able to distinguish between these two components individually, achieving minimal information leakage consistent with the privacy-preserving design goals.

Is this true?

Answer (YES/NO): YES